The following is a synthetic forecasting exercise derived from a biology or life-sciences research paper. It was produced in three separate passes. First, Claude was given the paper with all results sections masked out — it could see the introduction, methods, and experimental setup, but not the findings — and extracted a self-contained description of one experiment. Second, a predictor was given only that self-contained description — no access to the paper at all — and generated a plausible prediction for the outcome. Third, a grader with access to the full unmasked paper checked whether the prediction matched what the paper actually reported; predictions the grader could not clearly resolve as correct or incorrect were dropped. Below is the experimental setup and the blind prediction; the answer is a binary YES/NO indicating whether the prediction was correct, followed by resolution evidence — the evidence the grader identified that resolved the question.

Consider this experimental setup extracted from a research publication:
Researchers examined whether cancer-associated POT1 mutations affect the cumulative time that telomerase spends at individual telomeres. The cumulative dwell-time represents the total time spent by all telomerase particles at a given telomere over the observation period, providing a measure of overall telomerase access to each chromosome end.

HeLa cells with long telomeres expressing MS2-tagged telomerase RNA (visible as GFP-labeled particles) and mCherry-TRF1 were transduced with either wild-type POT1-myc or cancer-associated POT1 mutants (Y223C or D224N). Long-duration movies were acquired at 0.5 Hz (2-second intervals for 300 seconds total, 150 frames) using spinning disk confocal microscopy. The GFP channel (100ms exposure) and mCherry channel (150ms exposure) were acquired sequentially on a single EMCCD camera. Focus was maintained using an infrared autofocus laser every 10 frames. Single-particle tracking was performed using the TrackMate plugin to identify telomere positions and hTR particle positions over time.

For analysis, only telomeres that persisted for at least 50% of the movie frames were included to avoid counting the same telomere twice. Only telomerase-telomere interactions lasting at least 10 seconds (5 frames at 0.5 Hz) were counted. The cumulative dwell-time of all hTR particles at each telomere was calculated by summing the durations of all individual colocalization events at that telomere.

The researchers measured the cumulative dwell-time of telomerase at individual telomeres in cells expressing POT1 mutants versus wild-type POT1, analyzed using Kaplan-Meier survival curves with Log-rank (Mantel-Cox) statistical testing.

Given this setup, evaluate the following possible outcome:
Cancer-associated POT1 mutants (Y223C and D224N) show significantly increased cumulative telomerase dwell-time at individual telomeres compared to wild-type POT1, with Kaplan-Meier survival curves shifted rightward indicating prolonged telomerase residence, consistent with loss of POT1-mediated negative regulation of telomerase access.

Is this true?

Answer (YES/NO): YES